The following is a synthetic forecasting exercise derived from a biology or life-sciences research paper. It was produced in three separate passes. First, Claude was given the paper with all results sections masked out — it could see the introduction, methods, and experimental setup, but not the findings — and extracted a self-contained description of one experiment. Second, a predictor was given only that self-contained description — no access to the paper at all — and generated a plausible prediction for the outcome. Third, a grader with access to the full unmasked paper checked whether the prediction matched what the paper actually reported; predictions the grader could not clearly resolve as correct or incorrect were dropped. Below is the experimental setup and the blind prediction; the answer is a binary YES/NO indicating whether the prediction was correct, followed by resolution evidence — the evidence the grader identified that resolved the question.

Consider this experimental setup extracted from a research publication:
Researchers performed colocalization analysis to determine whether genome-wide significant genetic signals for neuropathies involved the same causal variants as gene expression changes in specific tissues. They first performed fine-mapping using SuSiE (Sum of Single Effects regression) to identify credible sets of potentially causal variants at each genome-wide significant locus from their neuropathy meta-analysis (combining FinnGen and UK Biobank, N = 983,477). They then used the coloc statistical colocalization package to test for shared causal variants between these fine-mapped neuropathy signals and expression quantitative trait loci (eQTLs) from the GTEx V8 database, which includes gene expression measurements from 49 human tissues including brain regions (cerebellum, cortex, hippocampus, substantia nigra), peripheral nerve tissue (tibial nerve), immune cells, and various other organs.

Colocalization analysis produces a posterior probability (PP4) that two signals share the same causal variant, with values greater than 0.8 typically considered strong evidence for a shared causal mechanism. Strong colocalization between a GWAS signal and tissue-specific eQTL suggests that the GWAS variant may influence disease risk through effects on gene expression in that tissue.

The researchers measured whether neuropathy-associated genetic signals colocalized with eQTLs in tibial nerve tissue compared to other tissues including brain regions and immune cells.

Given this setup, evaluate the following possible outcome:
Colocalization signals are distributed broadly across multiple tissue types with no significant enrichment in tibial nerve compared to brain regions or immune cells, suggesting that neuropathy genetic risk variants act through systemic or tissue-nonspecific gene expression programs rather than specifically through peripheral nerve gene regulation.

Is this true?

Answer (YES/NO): NO